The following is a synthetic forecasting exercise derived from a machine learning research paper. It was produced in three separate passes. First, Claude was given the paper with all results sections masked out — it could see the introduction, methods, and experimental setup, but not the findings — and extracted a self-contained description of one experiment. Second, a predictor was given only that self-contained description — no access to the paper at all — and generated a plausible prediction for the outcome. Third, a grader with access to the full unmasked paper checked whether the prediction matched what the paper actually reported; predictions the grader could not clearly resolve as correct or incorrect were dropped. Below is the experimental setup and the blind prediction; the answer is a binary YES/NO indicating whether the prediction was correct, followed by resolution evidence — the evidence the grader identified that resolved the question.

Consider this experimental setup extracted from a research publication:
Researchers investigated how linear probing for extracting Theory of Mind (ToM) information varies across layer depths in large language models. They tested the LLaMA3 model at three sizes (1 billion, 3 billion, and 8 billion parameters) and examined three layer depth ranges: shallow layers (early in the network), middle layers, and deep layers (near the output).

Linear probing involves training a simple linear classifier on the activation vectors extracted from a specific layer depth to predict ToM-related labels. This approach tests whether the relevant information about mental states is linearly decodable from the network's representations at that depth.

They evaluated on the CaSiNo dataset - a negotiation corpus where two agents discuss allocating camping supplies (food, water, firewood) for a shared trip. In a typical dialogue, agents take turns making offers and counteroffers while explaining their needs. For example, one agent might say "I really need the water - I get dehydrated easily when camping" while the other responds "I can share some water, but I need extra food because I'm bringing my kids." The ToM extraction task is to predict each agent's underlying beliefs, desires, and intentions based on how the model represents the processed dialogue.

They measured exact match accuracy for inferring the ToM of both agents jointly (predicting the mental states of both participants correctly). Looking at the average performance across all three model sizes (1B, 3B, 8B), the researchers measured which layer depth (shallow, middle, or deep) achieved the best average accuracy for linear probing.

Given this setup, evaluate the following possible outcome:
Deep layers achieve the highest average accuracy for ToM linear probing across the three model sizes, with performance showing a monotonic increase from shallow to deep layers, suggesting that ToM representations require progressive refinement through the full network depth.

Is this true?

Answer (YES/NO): NO